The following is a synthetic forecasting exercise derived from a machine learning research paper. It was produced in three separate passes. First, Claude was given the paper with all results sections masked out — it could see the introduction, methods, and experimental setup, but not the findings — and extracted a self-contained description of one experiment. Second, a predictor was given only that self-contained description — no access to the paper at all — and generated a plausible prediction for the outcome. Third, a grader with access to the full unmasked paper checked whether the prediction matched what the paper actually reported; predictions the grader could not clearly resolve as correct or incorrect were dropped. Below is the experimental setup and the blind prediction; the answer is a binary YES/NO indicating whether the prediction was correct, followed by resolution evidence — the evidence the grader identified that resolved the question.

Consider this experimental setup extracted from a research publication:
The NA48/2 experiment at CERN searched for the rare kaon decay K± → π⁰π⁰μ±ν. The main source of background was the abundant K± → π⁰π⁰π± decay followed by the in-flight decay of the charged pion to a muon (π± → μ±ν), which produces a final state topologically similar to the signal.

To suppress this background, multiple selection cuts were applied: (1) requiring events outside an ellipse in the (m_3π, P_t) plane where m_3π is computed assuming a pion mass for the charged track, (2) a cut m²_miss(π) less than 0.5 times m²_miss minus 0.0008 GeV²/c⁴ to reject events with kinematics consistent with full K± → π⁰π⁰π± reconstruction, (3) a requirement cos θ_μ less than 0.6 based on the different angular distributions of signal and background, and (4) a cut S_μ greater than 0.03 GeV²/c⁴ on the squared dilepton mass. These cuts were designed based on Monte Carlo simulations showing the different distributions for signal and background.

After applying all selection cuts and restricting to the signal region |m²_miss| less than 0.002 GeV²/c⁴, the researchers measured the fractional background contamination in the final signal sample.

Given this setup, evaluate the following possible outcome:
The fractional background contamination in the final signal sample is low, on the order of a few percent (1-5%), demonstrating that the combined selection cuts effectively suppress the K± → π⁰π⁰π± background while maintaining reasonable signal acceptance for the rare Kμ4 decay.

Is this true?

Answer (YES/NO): NO